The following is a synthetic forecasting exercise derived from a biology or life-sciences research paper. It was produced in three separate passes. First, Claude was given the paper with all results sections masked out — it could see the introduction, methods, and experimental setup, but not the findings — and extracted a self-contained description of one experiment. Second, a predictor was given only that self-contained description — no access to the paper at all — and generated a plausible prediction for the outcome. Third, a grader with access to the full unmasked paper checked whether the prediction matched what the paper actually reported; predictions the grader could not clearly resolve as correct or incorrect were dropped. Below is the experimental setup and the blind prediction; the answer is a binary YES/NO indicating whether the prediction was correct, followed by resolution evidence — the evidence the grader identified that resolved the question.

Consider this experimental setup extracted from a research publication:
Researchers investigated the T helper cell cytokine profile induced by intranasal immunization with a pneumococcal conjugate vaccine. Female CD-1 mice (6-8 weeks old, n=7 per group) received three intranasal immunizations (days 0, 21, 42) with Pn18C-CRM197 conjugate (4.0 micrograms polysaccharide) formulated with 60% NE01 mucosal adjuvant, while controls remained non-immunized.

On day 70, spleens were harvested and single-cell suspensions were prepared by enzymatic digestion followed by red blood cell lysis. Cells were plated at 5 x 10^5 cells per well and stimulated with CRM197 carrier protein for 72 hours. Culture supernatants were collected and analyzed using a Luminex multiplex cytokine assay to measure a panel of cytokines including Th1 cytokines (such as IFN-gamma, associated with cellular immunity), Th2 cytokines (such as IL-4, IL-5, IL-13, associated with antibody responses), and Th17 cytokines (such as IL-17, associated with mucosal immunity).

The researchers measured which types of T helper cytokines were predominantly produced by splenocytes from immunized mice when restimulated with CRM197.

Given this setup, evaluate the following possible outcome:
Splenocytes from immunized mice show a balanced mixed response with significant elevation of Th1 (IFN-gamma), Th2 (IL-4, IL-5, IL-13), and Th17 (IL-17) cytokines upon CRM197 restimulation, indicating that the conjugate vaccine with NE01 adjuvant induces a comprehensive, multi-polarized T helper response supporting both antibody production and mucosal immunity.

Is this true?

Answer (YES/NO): YES